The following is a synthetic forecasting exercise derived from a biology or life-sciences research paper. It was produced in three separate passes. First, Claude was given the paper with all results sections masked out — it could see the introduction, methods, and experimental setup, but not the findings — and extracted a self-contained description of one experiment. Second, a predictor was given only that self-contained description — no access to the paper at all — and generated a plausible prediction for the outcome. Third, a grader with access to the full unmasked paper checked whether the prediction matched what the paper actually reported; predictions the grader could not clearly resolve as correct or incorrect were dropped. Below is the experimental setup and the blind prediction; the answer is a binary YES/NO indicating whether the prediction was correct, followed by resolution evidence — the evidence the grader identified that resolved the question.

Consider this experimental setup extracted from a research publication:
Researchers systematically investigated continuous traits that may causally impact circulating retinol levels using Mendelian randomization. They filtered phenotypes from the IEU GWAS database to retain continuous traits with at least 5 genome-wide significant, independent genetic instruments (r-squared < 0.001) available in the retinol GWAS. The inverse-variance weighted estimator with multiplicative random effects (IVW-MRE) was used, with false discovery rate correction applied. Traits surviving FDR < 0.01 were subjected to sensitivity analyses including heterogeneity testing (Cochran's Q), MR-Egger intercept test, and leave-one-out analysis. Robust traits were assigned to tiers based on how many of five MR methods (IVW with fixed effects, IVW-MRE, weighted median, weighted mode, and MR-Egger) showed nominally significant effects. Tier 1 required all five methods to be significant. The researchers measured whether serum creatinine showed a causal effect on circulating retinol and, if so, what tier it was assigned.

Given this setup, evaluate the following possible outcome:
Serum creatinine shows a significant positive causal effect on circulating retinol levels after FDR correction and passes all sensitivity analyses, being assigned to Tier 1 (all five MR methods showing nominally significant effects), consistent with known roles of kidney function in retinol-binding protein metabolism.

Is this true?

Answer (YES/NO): YES